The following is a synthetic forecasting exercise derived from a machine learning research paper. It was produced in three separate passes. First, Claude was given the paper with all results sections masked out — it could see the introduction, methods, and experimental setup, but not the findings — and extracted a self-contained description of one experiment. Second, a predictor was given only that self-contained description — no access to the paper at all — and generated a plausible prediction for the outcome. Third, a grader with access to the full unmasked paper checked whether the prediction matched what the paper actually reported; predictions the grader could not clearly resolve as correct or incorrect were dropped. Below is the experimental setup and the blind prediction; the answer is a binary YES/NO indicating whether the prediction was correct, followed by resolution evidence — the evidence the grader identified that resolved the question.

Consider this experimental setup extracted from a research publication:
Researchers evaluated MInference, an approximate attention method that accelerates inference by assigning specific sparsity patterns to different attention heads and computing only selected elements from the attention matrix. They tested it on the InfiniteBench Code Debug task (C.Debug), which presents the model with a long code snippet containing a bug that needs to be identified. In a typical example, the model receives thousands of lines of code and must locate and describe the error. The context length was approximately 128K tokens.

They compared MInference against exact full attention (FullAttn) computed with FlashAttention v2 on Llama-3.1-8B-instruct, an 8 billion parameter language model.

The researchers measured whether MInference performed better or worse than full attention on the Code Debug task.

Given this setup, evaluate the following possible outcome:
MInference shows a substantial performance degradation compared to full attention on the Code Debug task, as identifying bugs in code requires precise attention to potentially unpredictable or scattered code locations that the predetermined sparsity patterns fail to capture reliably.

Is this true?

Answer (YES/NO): NO